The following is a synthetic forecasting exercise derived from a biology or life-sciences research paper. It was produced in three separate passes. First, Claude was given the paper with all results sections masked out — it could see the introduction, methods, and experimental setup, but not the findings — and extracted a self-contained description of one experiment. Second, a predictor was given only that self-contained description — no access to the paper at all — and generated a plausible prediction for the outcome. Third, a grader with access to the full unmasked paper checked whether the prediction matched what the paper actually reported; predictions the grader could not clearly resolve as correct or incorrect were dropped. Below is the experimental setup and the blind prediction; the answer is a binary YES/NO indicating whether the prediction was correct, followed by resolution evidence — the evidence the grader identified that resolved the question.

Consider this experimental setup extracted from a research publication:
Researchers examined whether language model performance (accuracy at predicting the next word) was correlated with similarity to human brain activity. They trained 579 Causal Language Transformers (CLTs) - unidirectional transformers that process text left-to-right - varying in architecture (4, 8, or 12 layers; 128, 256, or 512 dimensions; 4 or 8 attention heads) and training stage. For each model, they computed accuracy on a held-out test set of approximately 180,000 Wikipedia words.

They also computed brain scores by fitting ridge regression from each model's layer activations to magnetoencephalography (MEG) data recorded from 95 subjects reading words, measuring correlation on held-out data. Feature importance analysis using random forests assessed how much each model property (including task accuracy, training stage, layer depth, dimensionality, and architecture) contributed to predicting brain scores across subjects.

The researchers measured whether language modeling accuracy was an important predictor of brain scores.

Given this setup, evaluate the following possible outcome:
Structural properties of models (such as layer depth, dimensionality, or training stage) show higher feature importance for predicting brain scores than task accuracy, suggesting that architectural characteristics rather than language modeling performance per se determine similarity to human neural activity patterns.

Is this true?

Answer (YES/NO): NO